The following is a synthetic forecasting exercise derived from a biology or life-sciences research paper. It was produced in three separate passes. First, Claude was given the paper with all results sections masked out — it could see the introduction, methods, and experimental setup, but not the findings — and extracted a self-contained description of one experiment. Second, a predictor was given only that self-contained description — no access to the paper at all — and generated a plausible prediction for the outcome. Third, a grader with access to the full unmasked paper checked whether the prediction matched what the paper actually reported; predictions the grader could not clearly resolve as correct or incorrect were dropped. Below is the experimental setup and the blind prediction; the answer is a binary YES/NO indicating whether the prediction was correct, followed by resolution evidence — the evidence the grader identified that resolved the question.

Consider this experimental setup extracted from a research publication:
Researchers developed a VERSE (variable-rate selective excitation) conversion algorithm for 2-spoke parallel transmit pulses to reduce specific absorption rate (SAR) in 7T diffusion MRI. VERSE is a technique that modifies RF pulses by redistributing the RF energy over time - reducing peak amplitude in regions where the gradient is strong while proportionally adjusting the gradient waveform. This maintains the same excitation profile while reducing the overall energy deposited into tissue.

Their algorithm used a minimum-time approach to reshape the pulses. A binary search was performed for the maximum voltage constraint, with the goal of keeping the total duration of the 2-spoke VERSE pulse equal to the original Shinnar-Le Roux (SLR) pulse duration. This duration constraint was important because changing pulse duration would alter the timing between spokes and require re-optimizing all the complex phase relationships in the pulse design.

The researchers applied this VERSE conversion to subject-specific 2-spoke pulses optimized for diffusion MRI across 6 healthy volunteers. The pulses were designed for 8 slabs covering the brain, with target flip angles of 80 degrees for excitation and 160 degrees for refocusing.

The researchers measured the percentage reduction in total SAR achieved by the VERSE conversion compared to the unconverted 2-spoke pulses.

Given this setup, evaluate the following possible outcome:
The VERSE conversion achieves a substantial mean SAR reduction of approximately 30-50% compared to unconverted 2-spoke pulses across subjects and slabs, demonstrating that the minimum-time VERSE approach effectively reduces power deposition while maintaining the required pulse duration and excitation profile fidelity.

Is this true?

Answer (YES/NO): NO